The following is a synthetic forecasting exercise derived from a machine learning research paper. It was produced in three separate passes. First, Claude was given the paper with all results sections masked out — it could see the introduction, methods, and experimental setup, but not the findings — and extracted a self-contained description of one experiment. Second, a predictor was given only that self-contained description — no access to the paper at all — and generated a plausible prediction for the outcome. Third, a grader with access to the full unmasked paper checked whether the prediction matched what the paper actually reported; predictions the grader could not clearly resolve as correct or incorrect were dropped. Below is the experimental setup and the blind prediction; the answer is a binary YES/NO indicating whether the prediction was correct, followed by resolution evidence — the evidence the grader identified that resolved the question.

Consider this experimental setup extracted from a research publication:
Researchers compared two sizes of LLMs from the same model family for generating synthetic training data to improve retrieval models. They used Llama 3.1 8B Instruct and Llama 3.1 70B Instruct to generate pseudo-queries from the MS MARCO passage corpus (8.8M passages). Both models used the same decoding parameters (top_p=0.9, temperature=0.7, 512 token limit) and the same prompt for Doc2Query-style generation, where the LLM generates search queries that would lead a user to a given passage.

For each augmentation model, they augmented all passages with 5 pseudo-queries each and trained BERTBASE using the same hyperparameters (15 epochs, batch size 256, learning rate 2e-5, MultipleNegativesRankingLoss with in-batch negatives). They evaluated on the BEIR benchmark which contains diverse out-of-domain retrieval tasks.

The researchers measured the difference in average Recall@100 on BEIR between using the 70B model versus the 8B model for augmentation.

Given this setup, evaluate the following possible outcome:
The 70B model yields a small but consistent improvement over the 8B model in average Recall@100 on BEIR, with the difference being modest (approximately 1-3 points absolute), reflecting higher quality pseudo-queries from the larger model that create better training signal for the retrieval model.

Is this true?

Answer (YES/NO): YES